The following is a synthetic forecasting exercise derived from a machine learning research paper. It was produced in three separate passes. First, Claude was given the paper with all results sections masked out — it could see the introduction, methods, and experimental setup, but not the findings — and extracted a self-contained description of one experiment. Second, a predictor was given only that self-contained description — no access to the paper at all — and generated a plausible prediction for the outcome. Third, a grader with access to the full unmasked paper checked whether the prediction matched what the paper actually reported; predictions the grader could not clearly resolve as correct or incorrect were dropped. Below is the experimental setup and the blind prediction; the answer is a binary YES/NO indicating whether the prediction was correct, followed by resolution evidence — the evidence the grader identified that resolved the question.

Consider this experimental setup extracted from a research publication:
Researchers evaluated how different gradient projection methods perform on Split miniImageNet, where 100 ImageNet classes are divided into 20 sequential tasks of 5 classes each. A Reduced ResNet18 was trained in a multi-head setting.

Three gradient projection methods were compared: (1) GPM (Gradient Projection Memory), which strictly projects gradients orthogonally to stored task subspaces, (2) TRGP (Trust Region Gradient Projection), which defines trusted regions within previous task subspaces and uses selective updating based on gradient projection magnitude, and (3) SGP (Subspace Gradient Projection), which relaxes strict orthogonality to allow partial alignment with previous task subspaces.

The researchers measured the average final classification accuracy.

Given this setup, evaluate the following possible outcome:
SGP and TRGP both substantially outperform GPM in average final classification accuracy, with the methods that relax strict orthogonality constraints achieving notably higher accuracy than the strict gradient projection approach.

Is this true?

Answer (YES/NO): NO